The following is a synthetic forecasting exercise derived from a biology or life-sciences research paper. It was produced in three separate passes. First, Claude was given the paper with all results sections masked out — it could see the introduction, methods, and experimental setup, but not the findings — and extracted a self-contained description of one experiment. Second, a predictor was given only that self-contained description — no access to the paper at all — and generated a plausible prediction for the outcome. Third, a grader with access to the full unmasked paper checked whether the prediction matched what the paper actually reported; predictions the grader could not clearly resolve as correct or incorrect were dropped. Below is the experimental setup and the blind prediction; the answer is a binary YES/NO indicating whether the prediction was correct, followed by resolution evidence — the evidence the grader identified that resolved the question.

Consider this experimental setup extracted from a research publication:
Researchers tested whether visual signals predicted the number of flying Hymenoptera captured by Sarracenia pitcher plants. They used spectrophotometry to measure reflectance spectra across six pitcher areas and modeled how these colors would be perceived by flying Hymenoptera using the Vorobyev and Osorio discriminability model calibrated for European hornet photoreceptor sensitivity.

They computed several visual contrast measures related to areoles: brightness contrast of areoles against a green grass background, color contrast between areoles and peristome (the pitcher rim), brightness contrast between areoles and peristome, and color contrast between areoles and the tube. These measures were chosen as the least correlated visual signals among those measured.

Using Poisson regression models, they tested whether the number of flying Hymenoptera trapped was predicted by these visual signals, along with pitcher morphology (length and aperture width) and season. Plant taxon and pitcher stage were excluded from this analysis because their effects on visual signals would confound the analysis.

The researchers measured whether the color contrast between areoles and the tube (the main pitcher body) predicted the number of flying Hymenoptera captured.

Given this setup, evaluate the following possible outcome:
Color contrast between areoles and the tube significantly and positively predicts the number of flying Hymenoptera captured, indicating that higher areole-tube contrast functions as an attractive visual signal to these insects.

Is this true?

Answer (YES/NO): YES